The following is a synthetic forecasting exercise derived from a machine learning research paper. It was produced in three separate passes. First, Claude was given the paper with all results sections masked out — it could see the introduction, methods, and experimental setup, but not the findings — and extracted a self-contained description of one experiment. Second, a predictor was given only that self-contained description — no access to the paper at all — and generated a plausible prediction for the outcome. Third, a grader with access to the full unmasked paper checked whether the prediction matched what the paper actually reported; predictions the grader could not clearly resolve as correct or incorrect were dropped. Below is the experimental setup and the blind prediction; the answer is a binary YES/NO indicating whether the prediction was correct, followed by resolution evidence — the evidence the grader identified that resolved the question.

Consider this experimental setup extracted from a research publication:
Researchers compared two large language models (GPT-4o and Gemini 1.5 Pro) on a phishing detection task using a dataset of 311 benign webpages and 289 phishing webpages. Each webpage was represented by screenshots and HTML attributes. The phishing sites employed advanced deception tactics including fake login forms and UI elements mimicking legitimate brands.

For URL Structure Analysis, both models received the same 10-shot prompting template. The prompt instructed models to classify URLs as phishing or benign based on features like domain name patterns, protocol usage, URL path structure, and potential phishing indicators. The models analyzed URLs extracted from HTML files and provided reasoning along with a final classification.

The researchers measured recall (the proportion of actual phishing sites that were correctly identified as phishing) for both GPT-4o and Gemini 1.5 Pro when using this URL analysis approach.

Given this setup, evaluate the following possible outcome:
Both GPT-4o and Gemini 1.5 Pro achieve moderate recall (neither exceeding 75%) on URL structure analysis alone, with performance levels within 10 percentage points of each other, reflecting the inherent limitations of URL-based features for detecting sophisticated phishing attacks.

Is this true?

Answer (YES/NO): NO